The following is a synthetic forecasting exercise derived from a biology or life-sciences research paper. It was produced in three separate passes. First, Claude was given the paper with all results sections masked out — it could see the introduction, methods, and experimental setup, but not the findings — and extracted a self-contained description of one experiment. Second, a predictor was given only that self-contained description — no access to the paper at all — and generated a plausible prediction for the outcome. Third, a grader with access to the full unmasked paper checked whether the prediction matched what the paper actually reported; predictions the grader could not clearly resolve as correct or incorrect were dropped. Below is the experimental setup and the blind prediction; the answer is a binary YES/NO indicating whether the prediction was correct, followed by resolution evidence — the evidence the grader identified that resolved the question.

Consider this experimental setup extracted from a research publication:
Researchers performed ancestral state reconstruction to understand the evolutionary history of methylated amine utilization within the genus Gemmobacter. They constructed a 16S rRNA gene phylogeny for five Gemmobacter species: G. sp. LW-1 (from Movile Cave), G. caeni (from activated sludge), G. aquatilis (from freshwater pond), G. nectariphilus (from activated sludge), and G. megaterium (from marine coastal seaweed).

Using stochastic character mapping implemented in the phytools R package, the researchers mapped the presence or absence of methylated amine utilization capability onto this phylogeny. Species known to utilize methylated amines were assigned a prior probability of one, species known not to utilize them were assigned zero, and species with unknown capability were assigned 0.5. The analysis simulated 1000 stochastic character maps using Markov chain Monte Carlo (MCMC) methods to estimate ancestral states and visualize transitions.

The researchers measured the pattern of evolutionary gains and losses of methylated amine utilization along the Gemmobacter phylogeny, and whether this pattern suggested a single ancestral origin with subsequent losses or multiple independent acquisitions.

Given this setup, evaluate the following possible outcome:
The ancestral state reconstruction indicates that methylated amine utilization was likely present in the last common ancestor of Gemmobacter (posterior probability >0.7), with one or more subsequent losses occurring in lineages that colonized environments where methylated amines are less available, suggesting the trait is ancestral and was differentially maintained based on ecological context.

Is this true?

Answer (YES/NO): NO